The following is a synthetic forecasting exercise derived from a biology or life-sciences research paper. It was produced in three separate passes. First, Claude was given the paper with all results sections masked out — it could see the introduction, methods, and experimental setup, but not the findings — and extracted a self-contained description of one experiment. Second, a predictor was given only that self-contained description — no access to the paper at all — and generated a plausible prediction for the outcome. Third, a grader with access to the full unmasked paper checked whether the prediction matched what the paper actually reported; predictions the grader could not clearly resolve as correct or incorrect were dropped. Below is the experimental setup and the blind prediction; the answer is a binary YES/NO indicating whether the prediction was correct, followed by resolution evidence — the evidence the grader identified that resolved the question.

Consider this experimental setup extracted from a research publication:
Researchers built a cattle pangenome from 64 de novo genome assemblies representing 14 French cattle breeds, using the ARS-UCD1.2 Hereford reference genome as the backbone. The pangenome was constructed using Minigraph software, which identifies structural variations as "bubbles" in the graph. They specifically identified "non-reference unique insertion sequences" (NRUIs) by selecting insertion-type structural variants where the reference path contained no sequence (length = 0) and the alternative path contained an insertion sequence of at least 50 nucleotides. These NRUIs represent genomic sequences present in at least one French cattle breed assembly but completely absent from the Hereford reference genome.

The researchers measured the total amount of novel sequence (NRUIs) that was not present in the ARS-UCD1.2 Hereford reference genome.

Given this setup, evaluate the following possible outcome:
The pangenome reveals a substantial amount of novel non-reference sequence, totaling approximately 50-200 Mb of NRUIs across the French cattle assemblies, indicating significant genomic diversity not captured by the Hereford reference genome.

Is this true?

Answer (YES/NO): NO